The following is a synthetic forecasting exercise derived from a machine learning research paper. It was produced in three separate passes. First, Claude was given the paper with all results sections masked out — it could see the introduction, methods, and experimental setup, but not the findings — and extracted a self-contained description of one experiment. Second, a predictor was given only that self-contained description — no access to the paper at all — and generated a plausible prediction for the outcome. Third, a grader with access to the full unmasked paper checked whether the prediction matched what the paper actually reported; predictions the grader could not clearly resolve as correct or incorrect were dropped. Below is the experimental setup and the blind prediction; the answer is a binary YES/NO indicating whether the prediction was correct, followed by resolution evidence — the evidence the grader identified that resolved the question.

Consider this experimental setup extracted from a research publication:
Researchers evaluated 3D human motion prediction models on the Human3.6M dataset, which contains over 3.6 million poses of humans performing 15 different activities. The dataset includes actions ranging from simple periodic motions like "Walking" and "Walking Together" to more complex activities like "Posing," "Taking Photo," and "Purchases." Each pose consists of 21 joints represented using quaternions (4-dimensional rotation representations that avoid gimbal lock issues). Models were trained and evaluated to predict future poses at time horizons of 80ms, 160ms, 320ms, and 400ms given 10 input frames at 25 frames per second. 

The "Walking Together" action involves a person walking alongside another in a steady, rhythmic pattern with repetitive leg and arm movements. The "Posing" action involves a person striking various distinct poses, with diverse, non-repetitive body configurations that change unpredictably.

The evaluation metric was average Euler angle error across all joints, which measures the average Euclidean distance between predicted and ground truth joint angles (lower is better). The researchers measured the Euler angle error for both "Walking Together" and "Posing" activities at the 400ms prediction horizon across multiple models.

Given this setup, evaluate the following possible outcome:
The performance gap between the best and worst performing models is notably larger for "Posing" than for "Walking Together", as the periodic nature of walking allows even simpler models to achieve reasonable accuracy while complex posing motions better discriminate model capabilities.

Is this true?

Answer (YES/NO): YES